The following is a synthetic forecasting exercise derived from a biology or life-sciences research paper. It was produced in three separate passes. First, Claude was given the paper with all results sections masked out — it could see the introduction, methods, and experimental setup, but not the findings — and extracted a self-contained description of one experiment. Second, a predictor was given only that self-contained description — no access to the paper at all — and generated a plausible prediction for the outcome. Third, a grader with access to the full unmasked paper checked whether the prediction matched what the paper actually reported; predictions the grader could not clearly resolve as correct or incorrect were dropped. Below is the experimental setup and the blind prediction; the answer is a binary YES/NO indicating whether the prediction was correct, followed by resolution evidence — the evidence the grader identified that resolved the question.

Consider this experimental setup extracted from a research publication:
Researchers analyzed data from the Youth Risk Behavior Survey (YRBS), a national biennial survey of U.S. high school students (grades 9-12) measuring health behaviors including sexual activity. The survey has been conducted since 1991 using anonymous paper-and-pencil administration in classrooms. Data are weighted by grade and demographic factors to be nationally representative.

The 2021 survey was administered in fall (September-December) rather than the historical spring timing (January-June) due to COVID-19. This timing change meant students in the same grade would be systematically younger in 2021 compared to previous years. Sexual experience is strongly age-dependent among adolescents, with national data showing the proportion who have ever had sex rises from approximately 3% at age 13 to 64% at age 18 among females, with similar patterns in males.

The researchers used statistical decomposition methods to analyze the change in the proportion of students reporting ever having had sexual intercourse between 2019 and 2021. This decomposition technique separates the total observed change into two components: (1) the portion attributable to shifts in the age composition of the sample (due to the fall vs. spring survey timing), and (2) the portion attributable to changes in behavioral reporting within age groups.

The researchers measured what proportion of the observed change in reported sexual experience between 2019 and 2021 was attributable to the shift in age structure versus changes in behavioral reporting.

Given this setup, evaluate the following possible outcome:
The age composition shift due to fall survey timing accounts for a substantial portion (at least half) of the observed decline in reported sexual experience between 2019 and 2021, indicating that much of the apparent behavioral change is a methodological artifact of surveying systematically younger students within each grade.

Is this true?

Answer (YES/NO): NO